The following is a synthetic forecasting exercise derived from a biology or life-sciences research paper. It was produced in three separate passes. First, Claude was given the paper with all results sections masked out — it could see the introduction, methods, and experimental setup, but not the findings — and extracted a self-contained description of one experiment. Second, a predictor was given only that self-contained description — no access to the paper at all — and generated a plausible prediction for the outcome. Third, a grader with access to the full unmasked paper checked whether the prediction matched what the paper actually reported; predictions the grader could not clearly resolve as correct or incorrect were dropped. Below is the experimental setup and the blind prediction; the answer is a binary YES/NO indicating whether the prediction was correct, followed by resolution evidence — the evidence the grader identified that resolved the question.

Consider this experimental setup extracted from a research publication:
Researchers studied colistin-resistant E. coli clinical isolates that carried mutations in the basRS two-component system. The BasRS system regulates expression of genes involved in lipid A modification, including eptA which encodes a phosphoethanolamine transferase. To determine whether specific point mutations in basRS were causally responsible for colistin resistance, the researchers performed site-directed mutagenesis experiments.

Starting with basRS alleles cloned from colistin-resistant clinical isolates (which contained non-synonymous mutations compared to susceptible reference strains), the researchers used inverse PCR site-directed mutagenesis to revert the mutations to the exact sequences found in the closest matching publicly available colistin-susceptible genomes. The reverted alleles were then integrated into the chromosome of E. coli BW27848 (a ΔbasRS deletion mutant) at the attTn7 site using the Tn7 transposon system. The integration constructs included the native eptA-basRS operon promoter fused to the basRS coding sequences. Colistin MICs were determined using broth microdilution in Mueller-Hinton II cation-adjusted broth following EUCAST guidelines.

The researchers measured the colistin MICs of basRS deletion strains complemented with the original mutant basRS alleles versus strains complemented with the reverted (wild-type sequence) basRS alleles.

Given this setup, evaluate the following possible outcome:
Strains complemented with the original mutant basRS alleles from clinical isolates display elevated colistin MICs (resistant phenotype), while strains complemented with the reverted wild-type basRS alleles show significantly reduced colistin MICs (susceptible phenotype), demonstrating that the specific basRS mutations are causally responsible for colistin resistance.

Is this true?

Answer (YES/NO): YES